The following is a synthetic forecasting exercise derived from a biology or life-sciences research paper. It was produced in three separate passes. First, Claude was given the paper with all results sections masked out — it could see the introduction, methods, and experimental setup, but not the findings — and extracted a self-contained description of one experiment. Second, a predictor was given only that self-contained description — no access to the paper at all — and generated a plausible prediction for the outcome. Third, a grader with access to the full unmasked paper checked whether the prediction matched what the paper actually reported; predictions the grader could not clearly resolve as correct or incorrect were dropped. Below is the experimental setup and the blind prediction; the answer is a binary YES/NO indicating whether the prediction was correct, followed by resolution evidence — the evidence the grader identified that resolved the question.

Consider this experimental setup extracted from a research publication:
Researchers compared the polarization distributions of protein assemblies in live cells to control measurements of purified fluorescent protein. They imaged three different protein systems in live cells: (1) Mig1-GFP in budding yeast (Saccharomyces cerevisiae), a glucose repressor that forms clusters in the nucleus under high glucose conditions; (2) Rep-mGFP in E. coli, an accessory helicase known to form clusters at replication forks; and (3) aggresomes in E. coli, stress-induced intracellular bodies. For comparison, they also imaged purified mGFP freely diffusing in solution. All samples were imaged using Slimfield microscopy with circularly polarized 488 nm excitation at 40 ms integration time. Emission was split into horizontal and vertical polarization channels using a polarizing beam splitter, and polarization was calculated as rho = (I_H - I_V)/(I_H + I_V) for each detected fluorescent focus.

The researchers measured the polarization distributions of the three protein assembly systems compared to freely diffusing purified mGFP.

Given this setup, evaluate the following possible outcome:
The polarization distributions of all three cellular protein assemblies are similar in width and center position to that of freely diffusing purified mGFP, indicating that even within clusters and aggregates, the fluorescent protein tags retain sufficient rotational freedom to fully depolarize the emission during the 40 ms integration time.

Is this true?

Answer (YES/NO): YES